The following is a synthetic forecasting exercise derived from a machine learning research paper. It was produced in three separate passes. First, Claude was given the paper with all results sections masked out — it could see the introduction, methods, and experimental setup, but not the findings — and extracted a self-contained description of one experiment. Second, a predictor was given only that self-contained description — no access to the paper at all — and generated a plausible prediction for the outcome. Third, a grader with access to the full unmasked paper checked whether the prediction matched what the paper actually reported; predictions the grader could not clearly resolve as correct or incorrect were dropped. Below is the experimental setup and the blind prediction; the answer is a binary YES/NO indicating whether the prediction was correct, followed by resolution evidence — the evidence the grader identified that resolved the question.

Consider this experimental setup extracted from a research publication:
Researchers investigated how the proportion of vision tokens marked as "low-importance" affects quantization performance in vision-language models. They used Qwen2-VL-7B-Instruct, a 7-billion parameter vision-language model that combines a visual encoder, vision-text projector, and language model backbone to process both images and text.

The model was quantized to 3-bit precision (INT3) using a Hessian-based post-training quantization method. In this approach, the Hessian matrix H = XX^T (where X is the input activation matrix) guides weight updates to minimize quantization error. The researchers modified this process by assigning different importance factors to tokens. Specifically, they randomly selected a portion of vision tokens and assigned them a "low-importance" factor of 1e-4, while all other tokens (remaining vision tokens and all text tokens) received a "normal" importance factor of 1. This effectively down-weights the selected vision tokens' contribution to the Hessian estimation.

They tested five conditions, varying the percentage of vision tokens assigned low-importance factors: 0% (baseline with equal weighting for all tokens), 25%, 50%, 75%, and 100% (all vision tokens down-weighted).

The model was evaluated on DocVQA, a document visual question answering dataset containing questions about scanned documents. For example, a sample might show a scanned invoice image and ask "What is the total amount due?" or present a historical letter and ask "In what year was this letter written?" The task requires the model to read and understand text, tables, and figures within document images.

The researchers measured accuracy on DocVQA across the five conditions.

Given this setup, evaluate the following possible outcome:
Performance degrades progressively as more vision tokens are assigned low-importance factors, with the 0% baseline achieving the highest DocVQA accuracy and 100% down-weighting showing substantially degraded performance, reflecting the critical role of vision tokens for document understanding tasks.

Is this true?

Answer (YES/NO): NO